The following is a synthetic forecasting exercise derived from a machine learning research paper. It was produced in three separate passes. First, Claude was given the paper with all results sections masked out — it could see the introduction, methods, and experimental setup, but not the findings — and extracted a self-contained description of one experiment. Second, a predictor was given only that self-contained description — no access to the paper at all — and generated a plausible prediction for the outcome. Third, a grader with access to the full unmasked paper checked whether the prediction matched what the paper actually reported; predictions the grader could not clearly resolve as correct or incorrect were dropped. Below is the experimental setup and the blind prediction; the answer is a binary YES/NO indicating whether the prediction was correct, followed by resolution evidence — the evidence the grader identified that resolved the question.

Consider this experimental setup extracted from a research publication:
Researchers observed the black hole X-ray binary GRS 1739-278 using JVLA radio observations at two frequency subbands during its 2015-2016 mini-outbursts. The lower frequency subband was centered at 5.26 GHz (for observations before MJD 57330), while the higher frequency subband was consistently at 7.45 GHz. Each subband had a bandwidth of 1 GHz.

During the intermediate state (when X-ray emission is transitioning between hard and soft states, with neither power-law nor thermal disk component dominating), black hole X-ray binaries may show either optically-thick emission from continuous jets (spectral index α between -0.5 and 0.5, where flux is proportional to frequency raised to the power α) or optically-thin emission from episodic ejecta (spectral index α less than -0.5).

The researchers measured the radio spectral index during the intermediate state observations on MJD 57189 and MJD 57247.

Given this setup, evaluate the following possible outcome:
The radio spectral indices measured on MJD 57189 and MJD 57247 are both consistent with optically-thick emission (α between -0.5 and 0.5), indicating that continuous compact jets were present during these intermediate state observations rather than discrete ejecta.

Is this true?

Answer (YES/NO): NO